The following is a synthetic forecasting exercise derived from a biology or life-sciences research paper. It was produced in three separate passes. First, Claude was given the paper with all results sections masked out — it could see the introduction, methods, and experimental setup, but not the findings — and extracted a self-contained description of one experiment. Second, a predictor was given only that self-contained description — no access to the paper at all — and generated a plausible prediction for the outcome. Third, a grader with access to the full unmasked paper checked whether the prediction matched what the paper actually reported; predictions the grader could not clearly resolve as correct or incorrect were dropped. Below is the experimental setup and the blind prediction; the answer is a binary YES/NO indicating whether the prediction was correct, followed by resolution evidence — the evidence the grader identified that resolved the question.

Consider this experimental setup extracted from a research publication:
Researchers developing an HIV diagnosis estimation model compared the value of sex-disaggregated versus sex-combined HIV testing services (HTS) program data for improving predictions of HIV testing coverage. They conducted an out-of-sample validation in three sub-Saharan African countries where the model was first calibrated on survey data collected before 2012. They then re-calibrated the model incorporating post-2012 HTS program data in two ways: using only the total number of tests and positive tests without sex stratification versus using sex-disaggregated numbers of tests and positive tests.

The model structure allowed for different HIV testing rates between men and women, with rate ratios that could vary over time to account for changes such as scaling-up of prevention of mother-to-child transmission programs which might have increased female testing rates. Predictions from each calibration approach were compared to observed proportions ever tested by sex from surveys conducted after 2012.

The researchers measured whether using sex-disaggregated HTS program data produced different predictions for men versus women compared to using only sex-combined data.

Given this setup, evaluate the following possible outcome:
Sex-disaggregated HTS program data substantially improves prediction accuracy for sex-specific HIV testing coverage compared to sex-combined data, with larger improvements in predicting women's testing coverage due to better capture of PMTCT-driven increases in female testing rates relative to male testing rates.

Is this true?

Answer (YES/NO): NO